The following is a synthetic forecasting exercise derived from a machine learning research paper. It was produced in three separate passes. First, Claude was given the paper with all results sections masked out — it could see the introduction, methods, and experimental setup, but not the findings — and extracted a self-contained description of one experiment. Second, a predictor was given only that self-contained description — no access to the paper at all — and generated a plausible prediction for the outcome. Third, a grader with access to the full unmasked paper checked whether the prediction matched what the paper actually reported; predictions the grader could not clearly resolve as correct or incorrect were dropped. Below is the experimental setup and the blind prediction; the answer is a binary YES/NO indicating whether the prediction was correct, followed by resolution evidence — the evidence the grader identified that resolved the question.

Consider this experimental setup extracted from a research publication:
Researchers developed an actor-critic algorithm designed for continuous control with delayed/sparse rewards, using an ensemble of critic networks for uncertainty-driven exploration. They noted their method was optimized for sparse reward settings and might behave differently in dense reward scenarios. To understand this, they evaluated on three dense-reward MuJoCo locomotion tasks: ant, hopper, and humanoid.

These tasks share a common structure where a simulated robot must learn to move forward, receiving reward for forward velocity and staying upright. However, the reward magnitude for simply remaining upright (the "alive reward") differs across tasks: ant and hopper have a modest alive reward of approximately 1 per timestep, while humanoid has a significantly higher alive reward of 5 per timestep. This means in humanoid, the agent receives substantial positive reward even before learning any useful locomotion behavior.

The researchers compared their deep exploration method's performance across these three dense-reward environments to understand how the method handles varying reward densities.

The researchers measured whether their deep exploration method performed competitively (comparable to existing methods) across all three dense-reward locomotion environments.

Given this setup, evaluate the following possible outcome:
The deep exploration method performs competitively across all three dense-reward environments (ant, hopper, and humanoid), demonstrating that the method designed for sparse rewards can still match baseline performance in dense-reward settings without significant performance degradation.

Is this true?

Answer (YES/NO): NO